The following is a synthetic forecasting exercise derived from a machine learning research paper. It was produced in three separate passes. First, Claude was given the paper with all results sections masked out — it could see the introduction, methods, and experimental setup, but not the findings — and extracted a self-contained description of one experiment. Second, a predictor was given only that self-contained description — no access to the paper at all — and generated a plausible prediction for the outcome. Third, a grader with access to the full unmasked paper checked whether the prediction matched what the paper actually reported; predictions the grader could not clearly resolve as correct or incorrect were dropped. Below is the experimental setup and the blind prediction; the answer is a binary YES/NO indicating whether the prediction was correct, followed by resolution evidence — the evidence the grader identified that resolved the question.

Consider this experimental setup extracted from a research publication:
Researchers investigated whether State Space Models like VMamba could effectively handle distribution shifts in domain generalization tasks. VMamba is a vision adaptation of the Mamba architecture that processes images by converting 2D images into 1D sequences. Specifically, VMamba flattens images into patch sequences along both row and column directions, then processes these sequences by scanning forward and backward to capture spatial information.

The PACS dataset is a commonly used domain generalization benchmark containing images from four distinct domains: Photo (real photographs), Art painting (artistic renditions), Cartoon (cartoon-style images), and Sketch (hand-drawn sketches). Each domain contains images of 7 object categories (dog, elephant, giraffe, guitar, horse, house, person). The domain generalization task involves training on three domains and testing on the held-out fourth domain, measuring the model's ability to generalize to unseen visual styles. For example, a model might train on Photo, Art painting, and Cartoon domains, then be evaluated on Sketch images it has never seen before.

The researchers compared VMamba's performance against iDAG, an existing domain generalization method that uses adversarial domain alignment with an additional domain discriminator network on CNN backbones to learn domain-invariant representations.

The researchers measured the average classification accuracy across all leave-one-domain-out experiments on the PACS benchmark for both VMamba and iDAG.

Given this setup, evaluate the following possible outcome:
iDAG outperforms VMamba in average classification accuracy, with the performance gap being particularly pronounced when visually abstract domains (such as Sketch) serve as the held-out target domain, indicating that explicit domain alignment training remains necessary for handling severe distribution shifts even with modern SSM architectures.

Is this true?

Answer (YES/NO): NO